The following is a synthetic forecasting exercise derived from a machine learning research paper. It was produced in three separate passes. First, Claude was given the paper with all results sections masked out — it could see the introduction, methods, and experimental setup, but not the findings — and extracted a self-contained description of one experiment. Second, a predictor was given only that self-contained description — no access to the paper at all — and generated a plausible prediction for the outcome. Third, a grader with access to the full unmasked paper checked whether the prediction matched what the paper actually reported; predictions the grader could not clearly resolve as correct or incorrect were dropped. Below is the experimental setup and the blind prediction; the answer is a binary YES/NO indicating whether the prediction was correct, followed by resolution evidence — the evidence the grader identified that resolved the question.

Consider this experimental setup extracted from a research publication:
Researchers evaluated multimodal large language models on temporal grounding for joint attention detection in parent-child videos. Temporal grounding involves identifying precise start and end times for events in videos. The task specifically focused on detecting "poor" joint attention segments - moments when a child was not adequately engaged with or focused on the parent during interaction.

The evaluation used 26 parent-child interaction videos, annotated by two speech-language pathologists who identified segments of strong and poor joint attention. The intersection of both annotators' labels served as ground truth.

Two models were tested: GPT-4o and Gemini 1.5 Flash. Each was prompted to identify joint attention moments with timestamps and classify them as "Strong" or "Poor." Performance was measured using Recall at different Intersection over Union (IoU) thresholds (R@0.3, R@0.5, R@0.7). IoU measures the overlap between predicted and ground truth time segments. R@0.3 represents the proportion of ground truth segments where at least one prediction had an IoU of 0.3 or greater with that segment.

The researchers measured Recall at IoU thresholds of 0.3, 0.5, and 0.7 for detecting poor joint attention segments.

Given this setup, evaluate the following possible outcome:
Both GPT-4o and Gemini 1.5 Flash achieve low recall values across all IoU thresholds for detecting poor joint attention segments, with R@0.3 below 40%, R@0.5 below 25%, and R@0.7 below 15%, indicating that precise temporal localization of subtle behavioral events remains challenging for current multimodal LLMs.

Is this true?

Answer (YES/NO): NO